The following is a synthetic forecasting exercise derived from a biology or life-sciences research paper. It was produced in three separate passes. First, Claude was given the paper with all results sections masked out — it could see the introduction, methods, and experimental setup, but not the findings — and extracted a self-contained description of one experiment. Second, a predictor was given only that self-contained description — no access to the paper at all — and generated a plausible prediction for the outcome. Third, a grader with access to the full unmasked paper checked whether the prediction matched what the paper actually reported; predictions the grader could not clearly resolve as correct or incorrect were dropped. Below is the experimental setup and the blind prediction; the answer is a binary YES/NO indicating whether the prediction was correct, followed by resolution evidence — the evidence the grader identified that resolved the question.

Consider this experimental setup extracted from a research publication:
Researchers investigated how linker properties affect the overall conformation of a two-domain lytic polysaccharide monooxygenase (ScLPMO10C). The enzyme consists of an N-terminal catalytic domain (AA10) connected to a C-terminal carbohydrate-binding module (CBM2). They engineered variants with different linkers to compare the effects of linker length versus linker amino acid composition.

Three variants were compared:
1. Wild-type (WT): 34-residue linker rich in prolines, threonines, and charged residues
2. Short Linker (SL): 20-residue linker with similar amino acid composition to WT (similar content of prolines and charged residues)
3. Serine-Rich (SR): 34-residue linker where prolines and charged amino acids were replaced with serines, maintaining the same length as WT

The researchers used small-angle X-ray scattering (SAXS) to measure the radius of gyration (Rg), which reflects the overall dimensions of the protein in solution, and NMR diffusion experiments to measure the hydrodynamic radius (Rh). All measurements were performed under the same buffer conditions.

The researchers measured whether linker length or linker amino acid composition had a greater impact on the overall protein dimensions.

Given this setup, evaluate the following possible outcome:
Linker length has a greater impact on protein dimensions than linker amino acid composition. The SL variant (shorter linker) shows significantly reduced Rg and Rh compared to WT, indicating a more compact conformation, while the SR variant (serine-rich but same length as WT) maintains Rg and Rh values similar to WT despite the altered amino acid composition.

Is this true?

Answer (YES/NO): NO